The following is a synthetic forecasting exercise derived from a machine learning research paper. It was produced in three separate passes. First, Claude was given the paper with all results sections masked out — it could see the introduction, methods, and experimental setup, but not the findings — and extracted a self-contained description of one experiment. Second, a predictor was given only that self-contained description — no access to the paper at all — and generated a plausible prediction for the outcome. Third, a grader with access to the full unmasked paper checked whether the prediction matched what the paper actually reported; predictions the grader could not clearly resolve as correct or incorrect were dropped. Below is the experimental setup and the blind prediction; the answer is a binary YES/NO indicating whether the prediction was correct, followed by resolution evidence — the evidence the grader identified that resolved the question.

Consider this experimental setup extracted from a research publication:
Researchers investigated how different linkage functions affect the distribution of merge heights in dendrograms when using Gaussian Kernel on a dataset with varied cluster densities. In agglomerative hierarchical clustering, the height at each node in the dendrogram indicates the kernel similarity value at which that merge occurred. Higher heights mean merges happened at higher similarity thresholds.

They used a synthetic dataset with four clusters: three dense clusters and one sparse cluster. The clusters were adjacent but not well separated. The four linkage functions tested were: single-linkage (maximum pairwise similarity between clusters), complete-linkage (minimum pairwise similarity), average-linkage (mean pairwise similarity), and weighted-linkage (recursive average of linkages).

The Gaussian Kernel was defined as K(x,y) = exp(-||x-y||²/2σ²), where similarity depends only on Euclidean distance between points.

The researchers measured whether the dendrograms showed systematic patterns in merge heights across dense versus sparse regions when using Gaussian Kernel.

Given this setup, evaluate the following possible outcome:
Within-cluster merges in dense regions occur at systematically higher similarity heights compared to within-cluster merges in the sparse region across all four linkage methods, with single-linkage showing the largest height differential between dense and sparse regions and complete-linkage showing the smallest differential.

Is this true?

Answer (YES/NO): NO